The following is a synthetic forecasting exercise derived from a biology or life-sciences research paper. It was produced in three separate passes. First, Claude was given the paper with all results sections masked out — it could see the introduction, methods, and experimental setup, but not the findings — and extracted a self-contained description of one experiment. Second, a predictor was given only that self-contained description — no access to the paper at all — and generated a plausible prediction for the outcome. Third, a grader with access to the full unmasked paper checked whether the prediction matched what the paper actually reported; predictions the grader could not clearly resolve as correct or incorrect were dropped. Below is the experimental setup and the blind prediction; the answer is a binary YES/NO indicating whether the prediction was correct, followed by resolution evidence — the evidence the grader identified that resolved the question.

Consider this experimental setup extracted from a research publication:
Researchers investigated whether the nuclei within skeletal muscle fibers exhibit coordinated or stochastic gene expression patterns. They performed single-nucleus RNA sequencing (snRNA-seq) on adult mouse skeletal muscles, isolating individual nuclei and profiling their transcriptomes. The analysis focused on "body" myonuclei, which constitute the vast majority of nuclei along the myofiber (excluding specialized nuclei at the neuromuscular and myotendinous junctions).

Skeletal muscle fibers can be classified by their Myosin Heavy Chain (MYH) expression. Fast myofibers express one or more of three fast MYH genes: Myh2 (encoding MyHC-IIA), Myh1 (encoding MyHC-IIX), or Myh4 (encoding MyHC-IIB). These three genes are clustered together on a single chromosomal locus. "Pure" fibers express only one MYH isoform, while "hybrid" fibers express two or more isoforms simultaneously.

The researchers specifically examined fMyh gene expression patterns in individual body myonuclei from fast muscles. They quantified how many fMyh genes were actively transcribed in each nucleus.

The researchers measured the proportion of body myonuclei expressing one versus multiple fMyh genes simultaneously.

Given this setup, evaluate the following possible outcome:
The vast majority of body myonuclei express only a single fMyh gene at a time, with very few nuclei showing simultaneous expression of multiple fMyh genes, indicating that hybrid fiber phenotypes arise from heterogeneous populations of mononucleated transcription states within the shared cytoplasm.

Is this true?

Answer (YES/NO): YES